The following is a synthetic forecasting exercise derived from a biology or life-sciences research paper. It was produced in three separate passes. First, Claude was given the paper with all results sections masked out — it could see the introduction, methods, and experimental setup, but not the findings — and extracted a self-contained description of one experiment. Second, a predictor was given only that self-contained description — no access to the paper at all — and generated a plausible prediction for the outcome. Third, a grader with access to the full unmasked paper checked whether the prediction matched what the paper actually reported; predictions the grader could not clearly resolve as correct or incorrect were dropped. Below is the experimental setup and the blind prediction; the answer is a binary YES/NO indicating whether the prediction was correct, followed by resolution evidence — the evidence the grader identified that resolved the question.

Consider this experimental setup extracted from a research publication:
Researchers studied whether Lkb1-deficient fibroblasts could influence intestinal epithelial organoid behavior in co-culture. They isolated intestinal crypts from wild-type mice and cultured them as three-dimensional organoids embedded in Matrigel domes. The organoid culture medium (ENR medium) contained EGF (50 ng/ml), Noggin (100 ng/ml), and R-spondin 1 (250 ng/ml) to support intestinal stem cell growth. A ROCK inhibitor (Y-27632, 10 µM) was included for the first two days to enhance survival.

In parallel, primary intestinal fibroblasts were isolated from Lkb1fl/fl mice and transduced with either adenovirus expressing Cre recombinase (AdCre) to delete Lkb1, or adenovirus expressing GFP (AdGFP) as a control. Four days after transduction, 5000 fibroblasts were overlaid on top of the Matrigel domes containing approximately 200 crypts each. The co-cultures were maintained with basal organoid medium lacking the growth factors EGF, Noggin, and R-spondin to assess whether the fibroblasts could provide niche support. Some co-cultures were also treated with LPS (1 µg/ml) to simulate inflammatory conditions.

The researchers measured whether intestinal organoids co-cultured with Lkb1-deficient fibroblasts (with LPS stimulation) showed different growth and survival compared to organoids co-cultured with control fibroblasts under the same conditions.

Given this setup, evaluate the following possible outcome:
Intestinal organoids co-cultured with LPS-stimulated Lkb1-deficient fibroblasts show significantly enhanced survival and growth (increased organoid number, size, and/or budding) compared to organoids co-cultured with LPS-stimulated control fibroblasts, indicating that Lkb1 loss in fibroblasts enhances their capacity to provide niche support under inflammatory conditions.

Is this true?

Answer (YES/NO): NO